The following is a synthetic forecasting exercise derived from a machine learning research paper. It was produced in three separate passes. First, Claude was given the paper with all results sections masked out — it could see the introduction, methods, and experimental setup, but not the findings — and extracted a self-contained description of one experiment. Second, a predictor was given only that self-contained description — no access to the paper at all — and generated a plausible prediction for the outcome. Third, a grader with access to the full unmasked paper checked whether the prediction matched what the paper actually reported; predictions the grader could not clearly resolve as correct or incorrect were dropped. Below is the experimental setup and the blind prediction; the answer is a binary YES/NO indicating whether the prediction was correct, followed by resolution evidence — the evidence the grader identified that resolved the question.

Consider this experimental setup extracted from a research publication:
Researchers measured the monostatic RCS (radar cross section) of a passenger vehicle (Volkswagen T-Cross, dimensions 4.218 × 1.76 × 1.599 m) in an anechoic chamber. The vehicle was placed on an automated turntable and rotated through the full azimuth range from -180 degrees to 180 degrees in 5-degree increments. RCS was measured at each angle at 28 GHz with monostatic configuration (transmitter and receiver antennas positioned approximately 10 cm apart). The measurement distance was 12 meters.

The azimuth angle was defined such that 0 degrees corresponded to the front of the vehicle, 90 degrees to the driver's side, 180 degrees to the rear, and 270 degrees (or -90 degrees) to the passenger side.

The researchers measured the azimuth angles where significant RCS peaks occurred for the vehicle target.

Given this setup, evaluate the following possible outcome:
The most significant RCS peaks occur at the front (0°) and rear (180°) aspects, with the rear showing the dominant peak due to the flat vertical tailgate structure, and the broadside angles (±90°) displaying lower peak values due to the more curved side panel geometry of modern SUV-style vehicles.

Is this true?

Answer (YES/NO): YES